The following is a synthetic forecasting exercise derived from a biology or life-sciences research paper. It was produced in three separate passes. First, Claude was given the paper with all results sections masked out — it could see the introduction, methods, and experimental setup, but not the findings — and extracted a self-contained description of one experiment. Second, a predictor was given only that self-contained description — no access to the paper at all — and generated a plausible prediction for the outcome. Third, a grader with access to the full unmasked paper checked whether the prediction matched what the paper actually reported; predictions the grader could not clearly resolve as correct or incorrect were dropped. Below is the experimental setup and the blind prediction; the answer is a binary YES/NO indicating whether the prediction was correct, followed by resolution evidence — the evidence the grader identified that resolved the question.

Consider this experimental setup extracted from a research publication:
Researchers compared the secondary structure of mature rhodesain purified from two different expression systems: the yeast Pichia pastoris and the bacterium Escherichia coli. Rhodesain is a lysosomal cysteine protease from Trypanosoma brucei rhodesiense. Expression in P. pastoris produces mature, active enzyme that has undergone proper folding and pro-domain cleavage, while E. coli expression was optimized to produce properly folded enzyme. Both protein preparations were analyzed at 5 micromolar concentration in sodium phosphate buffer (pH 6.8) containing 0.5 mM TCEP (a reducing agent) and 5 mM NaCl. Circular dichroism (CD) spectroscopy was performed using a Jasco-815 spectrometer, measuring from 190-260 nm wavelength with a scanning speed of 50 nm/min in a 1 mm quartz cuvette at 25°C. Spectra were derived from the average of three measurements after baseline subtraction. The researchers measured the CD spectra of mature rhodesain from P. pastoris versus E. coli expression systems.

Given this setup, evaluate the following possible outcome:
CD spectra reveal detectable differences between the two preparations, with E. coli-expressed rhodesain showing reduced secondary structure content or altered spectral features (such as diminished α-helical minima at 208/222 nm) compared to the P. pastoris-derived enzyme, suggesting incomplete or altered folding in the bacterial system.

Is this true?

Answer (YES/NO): NO